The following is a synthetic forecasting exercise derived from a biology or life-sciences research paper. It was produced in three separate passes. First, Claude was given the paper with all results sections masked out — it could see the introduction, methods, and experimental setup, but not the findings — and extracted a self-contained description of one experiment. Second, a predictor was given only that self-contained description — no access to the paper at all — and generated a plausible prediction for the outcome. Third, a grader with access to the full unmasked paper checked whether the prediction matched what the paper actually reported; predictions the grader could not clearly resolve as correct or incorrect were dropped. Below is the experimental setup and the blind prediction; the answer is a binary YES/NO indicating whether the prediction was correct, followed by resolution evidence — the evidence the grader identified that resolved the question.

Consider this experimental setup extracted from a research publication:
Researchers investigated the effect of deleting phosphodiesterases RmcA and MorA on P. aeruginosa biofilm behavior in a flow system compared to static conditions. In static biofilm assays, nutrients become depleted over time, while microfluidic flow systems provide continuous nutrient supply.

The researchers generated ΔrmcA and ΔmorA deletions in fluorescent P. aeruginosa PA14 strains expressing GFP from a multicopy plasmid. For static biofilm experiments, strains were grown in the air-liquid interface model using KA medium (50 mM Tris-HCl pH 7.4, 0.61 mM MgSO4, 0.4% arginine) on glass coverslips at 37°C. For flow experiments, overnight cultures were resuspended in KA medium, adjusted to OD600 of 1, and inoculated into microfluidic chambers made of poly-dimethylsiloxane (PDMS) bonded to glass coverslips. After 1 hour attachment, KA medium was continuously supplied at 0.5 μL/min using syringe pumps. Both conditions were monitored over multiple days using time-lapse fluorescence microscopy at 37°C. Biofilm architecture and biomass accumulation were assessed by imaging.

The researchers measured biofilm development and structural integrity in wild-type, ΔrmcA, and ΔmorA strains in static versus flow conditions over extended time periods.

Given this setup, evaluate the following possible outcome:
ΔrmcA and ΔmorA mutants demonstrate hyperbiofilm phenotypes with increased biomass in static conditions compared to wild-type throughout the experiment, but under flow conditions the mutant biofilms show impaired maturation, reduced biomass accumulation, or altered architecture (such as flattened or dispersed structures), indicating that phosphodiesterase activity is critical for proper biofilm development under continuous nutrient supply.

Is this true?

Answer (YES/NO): NO